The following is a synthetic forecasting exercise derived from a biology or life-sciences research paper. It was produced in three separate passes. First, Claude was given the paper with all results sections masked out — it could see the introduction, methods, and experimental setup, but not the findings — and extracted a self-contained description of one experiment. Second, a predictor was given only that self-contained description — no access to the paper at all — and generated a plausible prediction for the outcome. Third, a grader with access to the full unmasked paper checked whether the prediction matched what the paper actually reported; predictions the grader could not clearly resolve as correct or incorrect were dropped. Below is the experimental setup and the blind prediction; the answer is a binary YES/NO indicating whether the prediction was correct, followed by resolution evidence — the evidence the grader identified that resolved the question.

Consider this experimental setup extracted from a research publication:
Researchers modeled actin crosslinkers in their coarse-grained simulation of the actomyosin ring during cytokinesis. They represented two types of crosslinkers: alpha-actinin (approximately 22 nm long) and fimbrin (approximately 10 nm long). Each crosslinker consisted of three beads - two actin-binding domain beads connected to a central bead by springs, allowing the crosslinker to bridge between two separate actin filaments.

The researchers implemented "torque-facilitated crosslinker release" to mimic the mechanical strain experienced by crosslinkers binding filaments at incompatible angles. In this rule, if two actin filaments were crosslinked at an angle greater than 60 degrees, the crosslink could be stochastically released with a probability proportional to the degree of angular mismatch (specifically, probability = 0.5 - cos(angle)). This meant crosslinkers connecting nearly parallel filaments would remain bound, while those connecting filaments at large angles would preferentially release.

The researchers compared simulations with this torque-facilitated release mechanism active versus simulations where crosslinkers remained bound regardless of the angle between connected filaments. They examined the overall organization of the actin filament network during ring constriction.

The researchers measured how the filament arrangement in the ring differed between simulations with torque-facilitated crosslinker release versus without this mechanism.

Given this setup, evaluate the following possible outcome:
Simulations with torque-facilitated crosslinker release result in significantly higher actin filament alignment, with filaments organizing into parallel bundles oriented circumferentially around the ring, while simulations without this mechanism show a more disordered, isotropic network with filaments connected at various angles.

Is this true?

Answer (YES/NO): NO